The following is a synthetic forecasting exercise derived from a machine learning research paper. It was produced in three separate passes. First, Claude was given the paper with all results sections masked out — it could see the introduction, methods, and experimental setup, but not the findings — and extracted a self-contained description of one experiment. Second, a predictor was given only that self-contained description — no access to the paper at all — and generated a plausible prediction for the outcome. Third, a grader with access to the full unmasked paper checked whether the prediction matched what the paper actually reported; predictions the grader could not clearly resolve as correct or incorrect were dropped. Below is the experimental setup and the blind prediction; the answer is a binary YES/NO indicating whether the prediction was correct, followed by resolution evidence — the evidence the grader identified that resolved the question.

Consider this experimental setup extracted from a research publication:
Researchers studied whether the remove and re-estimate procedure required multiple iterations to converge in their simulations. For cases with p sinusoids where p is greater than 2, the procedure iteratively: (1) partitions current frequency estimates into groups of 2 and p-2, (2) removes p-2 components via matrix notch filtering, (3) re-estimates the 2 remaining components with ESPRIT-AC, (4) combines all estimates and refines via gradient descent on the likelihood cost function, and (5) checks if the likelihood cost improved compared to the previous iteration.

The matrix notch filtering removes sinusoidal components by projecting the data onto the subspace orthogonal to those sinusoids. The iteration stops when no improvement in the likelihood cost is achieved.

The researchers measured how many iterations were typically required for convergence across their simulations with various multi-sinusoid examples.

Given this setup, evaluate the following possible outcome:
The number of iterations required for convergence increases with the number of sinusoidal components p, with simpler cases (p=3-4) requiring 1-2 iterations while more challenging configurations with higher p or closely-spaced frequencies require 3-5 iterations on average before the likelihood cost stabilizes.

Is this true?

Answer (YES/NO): NO